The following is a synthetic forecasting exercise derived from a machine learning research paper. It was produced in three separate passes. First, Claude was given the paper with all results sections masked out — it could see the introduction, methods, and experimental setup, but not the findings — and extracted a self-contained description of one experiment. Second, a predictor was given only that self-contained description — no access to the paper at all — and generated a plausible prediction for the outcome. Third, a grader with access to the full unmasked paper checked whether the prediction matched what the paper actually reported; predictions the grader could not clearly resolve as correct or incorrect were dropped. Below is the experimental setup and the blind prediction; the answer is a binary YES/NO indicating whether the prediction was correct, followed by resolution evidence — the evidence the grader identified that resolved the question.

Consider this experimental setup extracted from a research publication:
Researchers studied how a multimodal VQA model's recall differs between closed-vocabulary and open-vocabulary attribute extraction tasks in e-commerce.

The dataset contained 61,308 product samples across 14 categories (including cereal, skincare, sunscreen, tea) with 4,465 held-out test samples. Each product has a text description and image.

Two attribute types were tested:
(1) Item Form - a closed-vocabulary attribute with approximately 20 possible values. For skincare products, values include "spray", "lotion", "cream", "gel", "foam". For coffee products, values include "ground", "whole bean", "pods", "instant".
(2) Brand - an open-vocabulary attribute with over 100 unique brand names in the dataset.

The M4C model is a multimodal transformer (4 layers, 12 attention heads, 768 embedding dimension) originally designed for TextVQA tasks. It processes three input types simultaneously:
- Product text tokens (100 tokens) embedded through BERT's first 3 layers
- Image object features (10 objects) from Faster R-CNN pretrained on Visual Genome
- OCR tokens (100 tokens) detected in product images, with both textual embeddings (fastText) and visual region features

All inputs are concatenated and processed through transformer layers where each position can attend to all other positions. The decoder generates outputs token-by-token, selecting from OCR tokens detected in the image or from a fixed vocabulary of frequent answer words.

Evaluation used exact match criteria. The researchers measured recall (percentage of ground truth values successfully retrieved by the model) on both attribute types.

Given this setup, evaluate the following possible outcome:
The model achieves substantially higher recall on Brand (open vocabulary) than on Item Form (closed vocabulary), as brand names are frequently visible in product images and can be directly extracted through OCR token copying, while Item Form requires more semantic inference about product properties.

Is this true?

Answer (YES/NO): YES